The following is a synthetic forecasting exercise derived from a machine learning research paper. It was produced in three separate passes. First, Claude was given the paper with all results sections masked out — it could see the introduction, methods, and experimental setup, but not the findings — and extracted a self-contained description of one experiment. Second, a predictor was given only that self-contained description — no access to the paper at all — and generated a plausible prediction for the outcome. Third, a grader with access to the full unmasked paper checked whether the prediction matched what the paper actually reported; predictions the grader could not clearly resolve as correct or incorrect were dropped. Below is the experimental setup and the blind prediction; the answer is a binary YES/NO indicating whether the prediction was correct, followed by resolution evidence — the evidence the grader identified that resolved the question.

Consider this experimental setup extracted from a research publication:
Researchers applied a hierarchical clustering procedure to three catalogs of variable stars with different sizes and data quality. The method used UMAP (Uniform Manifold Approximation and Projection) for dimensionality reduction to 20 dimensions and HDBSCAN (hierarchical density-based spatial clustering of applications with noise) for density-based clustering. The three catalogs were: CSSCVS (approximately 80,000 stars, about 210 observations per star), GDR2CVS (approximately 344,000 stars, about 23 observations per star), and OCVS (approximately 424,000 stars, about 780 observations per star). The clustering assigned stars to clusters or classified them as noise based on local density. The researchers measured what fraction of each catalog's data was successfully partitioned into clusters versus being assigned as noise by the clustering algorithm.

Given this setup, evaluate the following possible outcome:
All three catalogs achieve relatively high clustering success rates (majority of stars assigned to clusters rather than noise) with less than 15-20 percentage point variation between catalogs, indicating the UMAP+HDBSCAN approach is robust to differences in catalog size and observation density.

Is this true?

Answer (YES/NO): YES